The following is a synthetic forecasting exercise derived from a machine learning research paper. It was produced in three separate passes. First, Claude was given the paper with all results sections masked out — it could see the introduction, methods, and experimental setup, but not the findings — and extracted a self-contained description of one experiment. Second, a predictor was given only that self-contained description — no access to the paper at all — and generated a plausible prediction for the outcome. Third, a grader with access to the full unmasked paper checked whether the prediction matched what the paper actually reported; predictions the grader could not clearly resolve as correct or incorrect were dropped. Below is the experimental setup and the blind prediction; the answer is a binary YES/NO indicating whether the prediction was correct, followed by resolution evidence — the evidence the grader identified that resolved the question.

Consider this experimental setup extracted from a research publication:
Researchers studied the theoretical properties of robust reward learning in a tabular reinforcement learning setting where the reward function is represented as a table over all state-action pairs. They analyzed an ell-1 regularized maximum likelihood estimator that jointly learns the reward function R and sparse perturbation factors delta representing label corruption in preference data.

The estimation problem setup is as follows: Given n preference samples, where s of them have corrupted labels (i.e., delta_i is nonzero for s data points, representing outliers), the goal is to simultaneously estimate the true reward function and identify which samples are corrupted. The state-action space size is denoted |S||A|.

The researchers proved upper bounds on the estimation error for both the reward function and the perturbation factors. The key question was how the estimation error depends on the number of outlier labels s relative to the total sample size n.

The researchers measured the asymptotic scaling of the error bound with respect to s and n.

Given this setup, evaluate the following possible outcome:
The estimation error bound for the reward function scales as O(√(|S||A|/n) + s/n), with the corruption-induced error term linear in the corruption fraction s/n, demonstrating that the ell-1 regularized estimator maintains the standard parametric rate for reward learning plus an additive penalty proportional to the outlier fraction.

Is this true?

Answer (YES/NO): NO